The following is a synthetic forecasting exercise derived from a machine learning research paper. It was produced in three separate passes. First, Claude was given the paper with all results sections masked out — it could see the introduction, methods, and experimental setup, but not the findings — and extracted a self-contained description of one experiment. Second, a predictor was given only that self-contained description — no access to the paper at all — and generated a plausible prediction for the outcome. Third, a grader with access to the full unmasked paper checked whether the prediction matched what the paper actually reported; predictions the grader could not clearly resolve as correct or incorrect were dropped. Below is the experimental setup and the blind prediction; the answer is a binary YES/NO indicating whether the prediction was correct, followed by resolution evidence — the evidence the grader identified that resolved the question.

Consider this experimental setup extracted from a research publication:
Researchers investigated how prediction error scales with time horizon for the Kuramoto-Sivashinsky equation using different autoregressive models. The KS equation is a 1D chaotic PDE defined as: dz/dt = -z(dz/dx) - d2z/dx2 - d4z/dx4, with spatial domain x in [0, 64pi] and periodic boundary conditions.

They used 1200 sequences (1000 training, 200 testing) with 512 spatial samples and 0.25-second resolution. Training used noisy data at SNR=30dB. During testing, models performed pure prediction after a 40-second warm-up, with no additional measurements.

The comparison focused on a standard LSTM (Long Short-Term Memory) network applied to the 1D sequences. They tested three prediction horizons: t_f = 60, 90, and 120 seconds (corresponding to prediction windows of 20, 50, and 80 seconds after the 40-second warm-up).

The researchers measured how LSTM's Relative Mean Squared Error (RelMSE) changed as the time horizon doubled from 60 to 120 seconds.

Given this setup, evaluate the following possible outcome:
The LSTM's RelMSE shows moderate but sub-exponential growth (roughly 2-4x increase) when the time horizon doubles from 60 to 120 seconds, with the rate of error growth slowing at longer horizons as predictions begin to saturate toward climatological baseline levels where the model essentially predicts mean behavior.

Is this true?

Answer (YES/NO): NO